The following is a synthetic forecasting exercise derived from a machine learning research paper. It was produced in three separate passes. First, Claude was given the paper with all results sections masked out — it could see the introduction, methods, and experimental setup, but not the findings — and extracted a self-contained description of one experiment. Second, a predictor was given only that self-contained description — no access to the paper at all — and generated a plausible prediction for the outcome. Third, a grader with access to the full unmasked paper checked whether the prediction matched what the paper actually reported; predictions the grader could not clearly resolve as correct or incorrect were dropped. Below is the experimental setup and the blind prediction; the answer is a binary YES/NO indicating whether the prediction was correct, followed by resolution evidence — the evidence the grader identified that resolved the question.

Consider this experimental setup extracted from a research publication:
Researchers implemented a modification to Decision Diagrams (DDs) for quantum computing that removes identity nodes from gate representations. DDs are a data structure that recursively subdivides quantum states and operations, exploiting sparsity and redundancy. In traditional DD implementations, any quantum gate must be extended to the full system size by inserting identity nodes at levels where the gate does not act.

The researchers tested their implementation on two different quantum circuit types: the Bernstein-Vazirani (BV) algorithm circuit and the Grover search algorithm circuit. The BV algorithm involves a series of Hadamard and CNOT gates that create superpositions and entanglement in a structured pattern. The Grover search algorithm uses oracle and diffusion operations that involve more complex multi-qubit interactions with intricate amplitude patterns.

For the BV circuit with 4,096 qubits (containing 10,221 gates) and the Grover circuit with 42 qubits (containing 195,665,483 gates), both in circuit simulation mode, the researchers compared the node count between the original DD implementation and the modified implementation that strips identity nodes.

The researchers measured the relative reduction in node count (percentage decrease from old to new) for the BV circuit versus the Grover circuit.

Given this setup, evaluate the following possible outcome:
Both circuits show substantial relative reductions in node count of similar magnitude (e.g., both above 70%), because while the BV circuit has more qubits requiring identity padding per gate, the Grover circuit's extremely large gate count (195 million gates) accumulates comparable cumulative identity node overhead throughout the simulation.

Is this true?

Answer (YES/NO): NO